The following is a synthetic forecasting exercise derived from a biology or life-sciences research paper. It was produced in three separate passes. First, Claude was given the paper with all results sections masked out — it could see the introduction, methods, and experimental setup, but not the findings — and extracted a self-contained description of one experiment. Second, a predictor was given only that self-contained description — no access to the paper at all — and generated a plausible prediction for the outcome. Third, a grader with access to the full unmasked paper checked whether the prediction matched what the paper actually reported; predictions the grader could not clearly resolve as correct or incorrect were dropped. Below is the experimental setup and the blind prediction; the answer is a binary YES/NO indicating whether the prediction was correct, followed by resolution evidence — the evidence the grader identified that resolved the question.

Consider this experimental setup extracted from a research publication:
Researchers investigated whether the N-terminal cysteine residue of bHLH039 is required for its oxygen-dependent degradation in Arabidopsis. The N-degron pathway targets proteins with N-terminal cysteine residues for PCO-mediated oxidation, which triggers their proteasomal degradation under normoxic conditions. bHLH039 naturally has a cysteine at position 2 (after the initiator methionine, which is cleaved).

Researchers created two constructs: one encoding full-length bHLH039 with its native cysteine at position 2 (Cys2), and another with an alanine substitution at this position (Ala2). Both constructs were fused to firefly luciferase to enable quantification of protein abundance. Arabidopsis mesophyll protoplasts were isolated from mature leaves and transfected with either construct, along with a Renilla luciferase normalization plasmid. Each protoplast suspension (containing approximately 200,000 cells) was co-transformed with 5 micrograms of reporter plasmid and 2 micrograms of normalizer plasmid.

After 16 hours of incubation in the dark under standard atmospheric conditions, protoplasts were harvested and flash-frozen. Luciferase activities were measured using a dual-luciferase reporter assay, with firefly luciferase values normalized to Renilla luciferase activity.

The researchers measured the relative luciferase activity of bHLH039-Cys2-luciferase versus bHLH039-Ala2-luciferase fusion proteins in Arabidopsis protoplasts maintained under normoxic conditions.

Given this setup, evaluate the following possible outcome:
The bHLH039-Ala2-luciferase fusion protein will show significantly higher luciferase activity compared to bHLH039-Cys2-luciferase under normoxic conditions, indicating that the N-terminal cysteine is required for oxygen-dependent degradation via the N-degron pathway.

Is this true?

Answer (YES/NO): NO